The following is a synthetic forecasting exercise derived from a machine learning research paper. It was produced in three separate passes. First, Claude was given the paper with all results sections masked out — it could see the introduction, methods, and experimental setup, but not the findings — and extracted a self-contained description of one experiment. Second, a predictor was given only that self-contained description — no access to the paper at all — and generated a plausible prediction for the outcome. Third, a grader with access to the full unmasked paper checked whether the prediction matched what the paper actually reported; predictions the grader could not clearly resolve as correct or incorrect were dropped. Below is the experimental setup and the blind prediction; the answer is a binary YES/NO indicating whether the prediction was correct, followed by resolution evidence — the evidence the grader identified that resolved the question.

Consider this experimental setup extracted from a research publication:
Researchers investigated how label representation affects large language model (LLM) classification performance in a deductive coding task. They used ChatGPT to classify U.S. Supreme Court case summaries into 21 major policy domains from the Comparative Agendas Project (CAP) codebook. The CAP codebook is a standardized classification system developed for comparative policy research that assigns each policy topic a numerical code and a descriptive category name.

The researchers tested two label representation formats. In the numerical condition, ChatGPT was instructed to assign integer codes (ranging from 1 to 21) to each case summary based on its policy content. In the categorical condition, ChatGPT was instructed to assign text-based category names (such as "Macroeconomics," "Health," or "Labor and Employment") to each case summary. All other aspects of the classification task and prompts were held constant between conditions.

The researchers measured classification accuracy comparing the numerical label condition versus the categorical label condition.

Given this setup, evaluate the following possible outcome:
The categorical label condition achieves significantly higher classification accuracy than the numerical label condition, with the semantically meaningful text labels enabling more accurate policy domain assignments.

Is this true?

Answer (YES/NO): YES